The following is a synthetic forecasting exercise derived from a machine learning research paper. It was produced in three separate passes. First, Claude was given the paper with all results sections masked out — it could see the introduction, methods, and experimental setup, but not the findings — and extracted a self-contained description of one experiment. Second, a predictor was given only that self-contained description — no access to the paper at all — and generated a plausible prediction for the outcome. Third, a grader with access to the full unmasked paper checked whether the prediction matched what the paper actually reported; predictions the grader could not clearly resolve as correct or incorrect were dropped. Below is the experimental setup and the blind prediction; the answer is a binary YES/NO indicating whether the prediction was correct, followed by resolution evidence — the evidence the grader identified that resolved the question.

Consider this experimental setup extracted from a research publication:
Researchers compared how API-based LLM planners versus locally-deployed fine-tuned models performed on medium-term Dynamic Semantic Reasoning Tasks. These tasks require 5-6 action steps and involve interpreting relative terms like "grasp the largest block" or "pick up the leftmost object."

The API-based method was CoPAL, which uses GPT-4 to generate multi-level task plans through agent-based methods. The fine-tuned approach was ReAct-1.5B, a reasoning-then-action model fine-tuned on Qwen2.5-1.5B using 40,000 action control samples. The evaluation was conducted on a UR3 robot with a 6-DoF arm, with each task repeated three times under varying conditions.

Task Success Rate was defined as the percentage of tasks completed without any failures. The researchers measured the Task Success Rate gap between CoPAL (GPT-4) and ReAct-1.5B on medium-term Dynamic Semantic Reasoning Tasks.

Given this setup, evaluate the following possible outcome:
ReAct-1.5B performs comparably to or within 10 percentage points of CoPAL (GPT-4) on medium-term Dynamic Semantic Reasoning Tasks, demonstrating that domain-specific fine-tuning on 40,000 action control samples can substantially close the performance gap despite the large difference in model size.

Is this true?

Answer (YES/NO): YES